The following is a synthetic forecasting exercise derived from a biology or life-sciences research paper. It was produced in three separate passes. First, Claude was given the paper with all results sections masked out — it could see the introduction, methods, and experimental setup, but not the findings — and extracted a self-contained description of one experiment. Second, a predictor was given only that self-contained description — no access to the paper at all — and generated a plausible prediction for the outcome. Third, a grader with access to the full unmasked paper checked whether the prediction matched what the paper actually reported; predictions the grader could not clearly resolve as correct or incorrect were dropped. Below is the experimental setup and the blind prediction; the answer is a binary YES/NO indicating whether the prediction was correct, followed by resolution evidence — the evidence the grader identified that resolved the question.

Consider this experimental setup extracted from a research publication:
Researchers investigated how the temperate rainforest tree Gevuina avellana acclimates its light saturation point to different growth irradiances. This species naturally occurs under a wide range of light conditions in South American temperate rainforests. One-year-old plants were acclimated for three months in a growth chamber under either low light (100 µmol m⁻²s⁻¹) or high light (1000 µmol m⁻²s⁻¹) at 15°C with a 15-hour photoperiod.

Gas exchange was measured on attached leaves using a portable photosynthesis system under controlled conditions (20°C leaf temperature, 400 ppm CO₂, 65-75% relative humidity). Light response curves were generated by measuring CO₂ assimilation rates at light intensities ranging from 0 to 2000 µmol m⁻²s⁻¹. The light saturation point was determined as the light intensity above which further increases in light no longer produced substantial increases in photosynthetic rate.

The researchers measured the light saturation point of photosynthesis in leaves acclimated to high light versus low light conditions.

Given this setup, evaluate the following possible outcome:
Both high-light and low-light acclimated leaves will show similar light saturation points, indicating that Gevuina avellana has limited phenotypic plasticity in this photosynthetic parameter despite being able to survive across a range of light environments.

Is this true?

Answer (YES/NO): NO